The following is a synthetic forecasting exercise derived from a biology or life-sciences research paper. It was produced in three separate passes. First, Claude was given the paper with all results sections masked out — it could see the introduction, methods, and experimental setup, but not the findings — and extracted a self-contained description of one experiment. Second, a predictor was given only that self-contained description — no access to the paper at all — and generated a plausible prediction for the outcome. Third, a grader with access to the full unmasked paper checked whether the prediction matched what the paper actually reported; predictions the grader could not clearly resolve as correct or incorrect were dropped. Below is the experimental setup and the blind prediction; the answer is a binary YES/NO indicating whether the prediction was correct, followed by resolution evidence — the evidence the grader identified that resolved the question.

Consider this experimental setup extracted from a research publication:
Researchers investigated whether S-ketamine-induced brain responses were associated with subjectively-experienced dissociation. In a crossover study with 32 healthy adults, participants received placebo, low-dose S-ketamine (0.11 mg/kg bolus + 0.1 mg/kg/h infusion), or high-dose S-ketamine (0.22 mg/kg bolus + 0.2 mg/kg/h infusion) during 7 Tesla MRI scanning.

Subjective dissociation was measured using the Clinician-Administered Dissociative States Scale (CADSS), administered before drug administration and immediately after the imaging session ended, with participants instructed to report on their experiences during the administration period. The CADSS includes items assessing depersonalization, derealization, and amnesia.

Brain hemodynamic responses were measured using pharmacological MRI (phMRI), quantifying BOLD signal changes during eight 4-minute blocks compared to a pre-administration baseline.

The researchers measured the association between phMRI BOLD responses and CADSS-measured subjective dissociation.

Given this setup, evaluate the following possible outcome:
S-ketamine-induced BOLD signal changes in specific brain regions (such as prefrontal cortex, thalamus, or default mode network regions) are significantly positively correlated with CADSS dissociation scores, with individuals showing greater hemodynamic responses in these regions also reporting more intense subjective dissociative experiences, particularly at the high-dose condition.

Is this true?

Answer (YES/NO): NO